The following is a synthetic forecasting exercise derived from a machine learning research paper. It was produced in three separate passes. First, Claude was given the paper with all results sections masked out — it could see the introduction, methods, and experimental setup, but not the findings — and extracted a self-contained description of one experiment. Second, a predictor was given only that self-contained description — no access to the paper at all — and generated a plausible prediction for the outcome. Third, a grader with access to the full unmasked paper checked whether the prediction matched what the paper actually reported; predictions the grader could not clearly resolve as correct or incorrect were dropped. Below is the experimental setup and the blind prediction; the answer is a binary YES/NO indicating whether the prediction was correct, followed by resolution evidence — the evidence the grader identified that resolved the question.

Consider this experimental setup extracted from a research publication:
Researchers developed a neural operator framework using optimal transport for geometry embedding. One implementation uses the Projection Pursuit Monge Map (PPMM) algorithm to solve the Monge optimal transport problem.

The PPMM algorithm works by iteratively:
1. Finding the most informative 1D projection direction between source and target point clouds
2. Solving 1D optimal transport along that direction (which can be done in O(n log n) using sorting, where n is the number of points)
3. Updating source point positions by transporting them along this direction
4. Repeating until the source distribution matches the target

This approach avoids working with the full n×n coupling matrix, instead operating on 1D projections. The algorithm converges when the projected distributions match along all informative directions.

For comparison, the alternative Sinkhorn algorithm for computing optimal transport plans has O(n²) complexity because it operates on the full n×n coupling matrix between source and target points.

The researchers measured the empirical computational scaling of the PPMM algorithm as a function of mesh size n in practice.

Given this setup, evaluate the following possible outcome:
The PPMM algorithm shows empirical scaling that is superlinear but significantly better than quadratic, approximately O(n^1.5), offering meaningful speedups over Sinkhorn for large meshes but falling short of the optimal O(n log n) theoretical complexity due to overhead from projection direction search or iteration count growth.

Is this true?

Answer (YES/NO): YES